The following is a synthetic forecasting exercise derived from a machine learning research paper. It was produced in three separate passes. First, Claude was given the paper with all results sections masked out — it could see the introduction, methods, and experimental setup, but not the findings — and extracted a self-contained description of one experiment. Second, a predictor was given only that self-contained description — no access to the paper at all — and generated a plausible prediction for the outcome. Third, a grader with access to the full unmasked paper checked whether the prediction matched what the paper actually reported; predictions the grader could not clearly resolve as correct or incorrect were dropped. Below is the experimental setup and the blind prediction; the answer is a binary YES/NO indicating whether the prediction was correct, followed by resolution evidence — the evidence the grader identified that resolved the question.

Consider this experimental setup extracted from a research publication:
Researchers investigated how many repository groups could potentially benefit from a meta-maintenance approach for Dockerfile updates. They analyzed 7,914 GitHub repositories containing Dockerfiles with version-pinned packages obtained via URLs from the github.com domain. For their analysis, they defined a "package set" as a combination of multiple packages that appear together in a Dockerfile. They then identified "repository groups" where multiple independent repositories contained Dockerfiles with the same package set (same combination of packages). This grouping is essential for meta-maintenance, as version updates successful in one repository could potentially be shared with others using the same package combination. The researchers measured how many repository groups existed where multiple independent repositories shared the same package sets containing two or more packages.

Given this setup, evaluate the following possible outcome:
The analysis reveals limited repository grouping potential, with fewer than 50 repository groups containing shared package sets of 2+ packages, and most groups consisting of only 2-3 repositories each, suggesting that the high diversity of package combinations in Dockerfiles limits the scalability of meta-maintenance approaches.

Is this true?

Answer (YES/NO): NO